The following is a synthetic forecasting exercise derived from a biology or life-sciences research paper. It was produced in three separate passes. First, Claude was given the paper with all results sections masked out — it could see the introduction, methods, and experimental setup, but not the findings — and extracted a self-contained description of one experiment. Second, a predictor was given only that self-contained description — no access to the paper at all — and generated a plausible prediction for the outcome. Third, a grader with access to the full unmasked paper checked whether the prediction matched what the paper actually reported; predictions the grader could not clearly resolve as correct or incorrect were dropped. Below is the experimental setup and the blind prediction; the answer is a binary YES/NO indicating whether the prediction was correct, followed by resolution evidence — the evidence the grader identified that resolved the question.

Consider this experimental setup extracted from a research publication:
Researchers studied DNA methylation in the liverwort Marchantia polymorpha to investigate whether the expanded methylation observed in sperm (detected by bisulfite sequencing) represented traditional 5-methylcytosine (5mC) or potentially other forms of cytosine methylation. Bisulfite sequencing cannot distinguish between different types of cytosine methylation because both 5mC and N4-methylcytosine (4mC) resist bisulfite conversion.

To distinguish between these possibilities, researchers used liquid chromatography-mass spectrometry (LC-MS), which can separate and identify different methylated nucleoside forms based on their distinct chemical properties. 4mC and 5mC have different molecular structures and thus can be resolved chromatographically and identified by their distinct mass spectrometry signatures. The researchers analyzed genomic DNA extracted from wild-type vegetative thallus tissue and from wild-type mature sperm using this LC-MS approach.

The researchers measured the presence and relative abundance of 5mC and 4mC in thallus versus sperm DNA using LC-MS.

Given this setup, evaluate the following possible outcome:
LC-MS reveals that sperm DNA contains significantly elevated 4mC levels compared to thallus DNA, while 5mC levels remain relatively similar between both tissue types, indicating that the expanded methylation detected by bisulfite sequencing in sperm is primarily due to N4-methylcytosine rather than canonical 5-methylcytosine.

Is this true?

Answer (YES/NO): NO